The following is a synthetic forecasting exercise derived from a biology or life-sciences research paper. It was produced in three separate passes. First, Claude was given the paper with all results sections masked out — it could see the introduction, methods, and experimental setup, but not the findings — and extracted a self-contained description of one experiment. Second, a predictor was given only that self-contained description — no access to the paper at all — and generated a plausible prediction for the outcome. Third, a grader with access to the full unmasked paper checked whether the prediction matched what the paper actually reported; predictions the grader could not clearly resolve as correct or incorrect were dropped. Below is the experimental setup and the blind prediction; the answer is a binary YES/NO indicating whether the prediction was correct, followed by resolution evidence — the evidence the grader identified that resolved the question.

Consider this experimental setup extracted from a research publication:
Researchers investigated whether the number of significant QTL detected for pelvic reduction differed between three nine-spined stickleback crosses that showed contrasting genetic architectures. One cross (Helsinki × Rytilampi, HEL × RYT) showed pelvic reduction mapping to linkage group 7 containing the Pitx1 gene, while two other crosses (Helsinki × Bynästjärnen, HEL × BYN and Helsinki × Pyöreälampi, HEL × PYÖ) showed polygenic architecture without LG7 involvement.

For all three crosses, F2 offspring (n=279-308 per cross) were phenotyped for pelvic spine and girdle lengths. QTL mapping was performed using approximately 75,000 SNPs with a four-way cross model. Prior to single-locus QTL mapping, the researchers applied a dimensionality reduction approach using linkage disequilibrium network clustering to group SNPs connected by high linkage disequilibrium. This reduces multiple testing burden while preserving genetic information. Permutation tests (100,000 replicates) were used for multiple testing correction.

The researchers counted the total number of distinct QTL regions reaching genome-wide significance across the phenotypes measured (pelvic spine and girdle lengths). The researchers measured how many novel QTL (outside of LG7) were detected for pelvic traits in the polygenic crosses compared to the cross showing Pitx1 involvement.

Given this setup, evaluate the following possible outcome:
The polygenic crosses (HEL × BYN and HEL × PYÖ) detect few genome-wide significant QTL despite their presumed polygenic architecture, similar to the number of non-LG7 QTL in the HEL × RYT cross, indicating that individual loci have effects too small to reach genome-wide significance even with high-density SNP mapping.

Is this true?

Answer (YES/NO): NO